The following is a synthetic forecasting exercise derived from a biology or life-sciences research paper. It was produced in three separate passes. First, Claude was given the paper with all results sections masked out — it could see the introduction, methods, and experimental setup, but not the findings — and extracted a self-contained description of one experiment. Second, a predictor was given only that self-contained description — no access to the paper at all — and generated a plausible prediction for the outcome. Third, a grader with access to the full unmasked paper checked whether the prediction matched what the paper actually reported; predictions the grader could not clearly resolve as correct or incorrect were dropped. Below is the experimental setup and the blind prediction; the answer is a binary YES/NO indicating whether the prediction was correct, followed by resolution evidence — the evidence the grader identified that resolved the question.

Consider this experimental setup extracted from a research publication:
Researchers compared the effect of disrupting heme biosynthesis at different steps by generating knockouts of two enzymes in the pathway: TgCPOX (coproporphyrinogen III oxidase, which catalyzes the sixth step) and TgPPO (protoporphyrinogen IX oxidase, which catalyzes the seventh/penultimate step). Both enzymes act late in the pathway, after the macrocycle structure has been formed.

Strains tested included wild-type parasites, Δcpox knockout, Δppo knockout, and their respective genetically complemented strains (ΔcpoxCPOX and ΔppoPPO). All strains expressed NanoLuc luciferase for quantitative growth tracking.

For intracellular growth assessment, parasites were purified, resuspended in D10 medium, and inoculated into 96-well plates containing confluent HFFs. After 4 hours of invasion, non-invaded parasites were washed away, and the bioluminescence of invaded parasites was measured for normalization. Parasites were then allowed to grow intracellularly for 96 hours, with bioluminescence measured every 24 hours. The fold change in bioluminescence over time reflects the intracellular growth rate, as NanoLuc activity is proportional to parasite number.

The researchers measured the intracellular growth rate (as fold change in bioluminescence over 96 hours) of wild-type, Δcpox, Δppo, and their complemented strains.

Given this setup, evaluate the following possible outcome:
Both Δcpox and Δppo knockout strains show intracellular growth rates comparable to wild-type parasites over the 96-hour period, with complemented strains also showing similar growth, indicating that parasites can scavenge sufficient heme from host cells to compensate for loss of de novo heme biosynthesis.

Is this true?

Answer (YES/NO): NO